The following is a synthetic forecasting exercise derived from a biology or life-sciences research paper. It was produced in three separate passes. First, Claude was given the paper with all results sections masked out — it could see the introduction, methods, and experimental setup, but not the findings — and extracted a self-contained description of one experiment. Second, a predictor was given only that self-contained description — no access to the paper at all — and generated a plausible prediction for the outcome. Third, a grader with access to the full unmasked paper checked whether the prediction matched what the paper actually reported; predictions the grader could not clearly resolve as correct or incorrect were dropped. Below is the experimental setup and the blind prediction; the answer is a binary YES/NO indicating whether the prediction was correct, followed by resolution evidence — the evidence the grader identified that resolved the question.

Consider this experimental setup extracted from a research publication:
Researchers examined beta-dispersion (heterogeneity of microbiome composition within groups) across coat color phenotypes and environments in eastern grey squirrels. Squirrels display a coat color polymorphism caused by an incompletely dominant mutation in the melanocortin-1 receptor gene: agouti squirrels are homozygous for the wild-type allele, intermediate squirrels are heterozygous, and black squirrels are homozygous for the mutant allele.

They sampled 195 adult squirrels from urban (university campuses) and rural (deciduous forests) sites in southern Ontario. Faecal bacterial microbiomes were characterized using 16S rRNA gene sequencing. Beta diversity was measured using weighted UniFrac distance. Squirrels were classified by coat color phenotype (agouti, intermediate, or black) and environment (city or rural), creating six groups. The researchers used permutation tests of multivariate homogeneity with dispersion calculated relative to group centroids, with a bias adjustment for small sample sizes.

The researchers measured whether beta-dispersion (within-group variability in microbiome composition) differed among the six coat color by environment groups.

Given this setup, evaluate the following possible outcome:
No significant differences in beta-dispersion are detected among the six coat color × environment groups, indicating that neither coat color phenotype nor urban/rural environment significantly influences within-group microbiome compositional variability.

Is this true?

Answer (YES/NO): NO